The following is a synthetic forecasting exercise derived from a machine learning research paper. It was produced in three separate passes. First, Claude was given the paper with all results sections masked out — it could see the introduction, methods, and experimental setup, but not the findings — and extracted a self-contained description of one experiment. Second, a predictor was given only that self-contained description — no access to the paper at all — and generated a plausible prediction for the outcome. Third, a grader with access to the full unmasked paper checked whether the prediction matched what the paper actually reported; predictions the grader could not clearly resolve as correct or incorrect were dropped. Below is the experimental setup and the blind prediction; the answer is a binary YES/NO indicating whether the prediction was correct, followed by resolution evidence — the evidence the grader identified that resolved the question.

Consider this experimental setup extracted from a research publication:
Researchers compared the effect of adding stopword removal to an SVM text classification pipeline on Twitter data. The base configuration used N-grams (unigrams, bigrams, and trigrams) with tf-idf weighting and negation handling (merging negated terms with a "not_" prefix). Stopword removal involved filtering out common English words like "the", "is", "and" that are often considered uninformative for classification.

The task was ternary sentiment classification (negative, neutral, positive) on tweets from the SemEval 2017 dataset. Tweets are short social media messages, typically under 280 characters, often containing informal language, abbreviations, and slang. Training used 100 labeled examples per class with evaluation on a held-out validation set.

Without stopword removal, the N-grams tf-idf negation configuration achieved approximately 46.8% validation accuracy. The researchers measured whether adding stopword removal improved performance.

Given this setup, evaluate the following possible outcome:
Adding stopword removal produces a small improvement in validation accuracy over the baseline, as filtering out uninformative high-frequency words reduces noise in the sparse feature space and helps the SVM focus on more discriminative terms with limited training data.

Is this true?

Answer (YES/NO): YES